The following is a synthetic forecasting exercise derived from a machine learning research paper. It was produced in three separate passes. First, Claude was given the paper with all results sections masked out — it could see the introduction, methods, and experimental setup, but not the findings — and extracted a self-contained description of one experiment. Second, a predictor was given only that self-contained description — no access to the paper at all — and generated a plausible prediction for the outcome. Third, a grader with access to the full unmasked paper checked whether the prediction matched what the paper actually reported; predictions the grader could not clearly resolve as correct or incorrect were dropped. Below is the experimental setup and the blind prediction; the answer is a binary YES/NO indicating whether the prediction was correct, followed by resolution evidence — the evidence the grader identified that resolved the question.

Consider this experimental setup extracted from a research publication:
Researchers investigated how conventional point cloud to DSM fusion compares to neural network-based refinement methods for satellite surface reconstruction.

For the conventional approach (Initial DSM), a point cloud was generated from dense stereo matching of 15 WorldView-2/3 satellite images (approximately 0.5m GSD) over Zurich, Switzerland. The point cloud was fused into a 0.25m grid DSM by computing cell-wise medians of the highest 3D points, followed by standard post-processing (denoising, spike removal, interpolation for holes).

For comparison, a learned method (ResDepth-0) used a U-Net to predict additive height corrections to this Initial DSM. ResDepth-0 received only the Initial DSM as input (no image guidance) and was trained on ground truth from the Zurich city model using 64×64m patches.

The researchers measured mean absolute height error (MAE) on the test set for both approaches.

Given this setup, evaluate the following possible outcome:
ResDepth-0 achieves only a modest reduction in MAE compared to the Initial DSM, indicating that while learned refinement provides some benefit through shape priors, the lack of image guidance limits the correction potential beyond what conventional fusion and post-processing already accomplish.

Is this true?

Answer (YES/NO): NO